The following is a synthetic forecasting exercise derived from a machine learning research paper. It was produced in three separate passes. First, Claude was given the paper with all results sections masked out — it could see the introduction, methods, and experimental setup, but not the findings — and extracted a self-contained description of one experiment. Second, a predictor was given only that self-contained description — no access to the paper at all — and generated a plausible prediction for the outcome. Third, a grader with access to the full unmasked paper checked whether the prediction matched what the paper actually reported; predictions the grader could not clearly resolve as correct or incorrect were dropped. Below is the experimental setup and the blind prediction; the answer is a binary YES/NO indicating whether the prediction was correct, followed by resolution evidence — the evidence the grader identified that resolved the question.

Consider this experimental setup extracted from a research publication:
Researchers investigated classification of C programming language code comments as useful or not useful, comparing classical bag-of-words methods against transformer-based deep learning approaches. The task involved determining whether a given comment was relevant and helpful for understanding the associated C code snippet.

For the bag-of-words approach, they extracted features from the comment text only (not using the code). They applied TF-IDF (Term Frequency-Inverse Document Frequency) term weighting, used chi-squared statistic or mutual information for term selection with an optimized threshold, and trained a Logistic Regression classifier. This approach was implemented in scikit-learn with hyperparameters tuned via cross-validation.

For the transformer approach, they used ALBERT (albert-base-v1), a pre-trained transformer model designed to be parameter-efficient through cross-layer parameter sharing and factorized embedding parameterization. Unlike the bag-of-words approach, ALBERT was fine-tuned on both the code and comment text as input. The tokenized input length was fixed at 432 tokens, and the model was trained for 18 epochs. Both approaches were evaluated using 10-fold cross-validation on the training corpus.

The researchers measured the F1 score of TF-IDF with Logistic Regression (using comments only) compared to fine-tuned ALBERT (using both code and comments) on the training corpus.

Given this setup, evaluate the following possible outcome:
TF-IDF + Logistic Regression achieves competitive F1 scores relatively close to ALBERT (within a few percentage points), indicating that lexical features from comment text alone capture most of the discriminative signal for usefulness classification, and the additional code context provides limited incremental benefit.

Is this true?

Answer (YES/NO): NO